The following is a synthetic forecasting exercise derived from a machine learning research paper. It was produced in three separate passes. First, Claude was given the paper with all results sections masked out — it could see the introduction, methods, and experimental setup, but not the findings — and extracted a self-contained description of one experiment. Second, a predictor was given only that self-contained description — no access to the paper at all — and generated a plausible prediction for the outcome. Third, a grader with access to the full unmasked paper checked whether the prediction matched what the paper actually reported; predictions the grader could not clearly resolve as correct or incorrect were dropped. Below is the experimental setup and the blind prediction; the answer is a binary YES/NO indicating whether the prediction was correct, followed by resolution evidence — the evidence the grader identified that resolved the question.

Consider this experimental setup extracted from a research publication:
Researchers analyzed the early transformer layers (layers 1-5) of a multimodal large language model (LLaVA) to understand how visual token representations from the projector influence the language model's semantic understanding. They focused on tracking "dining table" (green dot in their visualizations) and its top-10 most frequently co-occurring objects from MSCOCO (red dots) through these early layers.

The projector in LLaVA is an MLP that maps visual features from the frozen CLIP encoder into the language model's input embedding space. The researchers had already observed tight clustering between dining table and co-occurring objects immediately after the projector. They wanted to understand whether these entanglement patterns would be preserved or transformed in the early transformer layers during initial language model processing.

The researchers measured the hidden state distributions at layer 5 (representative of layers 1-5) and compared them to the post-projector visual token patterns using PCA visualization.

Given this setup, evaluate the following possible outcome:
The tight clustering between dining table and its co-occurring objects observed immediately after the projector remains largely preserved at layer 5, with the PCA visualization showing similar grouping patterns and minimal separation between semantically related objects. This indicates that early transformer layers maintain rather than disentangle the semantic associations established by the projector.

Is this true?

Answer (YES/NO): YES